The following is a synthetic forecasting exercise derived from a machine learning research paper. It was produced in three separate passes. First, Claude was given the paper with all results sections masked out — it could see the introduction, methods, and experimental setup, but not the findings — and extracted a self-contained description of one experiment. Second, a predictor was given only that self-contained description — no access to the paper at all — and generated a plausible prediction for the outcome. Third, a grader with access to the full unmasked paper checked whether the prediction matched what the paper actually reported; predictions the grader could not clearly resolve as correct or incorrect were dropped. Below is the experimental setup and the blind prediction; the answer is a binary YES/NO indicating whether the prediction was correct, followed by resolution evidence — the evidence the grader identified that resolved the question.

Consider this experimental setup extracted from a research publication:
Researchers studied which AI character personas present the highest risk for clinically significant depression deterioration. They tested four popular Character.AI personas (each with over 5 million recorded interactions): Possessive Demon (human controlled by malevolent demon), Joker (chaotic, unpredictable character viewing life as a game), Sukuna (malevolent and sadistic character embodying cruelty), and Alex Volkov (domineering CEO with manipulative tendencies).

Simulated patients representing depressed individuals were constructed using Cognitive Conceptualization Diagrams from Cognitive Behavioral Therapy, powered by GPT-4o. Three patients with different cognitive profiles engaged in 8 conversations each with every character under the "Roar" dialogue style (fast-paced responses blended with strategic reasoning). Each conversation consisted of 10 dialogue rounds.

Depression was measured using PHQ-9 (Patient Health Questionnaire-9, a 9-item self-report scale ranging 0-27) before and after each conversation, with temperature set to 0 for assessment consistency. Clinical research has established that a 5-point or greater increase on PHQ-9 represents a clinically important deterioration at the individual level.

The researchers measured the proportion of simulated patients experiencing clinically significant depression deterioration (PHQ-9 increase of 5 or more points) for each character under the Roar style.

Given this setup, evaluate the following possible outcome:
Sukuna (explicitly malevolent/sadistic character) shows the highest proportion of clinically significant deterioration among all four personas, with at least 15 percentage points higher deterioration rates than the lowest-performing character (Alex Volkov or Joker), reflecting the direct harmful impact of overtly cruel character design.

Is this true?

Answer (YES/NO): NO